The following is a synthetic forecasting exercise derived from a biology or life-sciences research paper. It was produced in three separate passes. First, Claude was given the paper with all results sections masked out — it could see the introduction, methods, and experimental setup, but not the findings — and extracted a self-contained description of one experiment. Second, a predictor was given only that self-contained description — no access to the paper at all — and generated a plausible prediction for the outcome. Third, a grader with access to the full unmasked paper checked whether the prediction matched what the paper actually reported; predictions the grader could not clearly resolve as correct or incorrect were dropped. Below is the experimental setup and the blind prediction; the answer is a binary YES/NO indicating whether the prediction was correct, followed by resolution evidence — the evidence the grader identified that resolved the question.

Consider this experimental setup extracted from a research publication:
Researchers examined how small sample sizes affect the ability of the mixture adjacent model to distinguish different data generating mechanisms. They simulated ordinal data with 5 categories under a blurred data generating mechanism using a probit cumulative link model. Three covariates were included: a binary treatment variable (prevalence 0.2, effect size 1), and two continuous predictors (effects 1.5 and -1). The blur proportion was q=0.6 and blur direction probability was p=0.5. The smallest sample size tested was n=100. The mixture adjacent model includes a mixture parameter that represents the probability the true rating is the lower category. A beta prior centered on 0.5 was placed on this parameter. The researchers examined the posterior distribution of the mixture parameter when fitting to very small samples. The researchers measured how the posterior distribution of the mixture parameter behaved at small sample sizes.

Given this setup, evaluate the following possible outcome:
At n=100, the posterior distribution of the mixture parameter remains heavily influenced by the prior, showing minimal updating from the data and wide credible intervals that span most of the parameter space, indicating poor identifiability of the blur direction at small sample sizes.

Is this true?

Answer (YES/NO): NO